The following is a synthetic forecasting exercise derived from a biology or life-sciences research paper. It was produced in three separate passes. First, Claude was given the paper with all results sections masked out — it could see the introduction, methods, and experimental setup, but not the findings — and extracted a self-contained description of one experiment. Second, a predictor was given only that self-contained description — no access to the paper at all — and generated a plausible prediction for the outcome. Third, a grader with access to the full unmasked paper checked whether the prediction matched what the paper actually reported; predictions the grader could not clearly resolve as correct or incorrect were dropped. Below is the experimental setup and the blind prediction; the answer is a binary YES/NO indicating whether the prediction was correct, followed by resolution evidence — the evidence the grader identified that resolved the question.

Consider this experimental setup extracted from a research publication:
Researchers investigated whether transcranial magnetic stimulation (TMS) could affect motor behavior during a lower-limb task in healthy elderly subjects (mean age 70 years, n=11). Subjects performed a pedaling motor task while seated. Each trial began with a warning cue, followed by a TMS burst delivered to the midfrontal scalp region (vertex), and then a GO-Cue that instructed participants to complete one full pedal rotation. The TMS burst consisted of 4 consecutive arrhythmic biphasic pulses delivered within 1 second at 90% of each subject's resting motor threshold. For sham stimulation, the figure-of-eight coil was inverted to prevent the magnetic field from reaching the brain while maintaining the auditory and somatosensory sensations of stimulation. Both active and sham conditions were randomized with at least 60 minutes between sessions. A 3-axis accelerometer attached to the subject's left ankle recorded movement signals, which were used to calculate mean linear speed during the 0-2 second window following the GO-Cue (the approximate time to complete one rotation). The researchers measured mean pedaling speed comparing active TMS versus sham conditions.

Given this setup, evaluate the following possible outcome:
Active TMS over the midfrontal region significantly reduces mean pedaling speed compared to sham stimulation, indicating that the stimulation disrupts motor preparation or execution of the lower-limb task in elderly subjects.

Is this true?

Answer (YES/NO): NO